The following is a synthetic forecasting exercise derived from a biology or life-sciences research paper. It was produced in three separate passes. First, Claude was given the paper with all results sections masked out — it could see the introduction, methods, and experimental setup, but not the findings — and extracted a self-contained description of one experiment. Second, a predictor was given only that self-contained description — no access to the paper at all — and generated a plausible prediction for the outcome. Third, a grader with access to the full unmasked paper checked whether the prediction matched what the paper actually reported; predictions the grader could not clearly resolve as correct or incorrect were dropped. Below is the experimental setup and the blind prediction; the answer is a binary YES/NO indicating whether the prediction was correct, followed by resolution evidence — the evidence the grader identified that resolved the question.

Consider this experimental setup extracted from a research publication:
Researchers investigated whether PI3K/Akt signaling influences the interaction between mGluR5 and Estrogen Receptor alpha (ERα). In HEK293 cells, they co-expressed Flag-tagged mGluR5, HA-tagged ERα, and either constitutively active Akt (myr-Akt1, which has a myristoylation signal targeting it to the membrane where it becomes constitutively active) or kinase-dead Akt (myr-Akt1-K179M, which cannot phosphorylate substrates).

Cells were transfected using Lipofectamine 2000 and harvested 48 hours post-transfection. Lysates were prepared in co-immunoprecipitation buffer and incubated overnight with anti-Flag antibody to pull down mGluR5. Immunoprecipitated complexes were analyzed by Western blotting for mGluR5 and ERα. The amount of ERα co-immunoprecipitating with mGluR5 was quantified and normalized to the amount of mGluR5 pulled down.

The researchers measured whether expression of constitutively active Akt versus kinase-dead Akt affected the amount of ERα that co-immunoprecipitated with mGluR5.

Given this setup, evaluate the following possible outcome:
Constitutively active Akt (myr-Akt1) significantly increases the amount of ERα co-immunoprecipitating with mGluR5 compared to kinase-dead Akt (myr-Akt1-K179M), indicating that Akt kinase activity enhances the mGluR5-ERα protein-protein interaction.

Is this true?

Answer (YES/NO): YES